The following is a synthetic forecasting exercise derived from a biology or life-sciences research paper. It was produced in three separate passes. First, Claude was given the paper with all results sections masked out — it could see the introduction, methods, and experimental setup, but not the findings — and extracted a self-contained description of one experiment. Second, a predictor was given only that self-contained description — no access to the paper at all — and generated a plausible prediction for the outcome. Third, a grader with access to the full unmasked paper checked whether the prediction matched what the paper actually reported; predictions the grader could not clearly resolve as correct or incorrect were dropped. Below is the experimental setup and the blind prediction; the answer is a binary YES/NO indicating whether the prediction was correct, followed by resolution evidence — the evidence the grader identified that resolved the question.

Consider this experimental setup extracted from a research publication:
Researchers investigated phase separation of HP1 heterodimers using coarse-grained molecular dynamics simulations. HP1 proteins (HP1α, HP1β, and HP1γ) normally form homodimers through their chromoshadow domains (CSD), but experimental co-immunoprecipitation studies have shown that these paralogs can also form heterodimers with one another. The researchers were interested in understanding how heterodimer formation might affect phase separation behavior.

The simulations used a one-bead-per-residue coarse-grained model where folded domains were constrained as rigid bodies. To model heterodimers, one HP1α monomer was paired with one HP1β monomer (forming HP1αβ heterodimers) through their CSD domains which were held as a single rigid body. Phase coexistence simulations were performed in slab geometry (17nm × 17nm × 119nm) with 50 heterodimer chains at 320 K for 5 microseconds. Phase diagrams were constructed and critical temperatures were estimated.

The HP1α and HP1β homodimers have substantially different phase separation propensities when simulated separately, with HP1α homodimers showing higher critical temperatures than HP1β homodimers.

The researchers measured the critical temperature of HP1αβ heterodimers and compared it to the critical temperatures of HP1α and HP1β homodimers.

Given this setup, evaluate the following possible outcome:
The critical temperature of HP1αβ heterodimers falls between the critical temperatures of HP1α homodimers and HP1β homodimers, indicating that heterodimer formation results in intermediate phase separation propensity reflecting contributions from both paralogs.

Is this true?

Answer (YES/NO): YES